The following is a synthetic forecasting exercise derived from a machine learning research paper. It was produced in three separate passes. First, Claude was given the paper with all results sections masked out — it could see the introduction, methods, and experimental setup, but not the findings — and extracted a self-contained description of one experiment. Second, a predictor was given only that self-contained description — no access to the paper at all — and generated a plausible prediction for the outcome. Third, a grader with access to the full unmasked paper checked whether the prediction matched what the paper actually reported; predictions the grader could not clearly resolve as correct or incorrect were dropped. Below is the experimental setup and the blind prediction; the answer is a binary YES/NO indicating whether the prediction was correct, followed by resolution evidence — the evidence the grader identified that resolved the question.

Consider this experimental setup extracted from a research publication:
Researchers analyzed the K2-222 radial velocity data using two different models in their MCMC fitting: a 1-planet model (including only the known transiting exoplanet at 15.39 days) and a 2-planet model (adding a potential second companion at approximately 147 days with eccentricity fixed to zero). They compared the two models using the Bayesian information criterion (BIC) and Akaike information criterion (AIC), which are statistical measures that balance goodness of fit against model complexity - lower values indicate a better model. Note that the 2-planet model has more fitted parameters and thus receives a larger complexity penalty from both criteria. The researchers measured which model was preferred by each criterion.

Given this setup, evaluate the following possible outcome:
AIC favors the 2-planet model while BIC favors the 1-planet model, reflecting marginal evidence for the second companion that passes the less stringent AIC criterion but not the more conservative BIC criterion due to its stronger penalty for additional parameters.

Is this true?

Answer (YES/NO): YES